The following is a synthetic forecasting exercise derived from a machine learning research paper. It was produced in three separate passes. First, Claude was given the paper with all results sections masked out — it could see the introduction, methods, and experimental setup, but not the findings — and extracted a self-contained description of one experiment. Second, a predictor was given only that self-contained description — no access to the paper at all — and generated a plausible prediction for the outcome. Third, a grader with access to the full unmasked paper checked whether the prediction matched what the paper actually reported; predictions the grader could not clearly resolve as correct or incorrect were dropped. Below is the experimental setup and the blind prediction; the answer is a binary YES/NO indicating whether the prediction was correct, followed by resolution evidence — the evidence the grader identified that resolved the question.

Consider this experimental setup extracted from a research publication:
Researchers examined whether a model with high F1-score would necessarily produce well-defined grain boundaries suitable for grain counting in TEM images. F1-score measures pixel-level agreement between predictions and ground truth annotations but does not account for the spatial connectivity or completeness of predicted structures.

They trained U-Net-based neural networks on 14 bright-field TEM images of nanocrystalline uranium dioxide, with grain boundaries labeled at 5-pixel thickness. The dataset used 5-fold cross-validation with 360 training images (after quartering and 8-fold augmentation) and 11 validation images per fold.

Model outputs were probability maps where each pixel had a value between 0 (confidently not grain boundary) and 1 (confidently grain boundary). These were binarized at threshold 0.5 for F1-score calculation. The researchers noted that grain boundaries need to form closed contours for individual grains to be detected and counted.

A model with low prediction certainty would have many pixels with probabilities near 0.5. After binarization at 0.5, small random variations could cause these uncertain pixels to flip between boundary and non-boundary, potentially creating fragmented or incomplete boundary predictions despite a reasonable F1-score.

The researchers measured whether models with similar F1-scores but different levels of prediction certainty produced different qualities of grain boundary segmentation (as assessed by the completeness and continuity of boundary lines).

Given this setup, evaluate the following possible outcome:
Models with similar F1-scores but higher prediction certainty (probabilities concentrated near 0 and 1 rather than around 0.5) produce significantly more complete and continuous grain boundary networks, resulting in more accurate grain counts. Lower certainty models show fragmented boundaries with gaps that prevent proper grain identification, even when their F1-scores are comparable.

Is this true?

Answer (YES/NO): YES